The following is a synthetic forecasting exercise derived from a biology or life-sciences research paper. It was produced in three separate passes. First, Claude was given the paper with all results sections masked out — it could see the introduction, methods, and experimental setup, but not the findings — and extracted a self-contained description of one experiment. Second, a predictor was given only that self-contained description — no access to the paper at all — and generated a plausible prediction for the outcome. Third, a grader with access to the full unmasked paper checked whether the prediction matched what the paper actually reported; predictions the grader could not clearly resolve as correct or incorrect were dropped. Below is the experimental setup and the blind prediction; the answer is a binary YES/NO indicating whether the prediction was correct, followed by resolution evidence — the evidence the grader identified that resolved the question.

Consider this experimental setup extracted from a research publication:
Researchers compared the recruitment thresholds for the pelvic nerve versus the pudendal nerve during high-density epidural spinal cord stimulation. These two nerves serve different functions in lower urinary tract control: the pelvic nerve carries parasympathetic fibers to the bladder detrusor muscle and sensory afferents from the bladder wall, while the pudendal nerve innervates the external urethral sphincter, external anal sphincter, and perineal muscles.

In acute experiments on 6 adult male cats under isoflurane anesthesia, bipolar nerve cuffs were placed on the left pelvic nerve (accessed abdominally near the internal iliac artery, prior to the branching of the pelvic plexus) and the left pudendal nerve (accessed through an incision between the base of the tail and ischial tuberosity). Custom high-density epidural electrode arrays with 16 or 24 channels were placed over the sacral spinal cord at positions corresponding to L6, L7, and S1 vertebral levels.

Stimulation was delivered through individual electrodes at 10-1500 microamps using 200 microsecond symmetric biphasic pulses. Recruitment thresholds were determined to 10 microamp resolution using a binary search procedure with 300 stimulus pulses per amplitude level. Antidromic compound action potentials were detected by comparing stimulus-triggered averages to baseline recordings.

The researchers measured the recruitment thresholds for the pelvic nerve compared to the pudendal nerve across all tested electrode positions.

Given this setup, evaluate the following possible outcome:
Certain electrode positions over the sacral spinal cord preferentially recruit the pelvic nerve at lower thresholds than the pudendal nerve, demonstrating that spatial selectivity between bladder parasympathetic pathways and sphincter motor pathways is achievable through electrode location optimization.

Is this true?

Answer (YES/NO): YES